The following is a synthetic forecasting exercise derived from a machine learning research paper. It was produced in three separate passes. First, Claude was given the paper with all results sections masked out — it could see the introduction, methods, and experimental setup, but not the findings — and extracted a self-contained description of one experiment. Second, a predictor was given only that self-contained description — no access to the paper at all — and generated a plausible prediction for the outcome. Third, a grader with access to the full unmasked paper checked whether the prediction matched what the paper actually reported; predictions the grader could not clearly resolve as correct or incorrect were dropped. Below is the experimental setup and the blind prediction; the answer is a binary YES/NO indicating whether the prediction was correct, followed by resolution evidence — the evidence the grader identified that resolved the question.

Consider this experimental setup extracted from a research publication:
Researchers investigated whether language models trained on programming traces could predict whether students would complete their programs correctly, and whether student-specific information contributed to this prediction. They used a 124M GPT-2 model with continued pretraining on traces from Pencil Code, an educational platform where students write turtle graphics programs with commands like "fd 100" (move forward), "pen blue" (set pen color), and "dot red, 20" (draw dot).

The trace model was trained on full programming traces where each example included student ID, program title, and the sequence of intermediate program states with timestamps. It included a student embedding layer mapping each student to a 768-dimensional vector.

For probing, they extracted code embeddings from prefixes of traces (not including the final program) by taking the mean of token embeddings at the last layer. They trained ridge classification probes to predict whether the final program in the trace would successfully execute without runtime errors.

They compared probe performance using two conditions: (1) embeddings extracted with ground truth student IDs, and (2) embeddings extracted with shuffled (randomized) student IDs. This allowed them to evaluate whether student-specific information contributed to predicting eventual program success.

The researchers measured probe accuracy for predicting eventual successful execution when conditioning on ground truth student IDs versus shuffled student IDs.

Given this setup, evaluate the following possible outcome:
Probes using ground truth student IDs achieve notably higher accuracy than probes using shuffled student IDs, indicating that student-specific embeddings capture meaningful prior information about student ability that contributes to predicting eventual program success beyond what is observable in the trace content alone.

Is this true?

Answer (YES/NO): NO